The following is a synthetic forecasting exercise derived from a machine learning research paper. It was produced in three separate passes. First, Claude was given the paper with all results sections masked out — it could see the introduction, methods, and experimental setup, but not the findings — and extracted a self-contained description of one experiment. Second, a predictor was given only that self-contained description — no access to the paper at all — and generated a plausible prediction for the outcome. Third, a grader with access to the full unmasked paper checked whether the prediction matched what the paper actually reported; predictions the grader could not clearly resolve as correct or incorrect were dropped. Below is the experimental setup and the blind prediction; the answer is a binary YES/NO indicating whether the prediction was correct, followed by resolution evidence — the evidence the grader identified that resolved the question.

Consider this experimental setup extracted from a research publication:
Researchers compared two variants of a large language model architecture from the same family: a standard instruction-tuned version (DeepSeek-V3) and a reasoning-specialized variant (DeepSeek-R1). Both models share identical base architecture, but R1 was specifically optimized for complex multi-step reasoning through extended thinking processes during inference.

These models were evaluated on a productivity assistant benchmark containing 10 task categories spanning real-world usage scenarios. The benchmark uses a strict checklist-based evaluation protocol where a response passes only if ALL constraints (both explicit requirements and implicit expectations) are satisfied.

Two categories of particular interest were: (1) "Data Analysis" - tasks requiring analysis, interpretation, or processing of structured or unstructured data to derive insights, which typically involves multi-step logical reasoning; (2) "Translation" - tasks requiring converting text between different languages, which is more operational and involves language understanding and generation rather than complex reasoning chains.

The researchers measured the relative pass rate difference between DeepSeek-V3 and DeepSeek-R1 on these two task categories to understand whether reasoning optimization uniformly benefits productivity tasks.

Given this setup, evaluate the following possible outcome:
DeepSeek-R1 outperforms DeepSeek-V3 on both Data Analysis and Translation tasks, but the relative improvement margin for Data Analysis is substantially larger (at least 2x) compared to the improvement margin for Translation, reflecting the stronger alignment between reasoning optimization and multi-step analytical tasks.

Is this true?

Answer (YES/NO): NO